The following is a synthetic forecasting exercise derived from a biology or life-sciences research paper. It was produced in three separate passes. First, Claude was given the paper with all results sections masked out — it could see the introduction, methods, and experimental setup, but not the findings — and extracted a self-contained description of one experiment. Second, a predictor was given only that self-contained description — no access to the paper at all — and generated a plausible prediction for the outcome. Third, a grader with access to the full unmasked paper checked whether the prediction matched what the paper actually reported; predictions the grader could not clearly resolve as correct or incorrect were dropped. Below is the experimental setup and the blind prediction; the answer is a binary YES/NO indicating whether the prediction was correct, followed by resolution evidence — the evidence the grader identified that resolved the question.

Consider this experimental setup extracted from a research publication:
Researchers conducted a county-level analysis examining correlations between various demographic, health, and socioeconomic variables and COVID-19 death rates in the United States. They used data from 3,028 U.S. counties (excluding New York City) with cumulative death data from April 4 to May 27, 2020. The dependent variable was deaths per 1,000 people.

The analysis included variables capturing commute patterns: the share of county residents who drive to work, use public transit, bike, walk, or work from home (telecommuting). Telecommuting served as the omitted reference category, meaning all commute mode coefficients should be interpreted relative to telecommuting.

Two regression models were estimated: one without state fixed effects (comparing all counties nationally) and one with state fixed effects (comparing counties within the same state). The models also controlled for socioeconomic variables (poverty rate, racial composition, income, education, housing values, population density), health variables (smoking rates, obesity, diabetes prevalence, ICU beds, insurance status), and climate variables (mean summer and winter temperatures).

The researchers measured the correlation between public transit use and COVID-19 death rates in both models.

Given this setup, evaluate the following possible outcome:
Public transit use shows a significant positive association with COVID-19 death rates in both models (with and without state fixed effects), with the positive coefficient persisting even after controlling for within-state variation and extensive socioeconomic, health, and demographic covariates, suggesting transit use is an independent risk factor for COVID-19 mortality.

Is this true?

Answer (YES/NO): YES